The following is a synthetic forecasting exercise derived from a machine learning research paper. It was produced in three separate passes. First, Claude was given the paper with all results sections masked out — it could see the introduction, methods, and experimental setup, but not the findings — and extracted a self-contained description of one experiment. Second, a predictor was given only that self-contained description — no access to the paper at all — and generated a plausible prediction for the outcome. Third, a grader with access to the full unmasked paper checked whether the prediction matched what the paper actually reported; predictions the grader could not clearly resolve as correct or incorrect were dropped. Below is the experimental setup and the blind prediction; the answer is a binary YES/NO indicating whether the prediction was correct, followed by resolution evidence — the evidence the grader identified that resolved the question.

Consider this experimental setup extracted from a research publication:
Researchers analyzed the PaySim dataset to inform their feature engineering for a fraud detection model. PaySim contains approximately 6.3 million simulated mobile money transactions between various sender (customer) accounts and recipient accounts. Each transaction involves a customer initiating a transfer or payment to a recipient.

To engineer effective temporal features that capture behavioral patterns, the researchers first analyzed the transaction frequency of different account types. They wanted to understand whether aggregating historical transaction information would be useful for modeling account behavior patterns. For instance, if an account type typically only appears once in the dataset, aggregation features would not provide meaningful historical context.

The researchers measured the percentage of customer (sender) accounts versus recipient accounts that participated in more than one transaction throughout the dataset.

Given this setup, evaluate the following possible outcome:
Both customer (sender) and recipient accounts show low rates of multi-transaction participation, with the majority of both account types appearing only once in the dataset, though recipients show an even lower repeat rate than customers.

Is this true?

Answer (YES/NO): NO